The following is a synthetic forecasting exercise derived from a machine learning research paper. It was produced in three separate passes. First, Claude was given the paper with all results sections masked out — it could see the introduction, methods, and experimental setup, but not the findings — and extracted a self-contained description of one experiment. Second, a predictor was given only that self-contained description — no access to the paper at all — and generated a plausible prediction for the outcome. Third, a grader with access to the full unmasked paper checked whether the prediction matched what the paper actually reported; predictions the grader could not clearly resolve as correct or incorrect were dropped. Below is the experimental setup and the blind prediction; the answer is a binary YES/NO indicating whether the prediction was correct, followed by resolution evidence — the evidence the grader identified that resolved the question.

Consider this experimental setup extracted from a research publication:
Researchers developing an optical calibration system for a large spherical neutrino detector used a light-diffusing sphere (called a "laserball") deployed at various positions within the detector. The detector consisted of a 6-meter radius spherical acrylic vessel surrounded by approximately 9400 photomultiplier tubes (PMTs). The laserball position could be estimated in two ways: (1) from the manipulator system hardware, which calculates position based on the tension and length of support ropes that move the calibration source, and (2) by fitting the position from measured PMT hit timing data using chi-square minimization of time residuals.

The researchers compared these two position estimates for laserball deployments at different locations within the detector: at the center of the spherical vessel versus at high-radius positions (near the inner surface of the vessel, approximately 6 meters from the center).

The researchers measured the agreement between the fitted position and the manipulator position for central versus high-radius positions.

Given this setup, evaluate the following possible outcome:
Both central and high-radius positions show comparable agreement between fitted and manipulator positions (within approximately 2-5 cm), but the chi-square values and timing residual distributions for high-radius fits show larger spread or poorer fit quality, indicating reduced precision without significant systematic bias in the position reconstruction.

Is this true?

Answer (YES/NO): NO